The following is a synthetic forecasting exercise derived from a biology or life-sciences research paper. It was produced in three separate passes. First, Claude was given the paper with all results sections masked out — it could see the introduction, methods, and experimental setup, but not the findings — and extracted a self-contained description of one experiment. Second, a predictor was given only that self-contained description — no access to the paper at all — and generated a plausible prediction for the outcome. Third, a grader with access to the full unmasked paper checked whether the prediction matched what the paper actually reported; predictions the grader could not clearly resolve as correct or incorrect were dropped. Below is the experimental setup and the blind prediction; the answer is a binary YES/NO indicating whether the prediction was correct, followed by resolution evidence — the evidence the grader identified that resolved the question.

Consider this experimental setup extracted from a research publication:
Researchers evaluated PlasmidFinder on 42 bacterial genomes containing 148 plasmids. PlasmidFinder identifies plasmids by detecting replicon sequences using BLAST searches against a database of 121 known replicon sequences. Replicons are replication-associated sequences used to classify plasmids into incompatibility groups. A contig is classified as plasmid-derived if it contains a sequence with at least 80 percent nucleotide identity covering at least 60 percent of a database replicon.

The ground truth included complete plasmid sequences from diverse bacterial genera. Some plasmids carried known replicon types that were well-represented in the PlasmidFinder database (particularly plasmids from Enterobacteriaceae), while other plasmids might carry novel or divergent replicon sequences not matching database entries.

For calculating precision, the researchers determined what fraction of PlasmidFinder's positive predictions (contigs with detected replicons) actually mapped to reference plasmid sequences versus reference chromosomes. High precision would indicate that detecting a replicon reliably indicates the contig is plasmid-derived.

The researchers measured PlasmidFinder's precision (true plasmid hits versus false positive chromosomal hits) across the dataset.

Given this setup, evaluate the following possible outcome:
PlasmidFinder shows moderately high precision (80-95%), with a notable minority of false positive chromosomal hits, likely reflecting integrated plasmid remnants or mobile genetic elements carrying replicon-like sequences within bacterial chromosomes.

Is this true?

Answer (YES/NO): NO